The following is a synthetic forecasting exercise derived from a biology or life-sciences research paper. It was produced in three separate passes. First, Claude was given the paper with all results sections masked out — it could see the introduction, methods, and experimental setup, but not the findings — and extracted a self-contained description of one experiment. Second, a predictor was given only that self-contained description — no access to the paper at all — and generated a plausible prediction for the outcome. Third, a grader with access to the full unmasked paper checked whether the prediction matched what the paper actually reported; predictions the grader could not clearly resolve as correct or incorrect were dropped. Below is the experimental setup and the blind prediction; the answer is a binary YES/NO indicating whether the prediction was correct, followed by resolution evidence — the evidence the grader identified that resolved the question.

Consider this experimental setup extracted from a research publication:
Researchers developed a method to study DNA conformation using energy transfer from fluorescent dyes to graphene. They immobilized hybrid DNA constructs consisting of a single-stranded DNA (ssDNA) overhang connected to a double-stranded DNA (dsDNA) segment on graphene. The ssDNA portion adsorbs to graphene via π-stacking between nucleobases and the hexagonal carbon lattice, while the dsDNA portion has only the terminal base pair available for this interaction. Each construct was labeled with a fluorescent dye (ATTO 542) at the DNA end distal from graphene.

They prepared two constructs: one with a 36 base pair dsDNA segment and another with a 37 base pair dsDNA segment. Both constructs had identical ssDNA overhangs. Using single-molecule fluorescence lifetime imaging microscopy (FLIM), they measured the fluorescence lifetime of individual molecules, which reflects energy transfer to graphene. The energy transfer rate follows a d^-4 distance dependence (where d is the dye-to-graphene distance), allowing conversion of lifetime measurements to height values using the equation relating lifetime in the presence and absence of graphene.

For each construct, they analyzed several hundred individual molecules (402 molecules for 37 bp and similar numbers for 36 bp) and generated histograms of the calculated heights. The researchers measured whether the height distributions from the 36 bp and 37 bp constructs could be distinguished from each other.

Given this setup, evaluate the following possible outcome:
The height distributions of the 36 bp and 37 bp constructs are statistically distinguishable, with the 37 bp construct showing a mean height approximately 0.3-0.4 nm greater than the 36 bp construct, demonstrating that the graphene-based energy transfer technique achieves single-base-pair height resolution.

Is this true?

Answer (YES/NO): YES